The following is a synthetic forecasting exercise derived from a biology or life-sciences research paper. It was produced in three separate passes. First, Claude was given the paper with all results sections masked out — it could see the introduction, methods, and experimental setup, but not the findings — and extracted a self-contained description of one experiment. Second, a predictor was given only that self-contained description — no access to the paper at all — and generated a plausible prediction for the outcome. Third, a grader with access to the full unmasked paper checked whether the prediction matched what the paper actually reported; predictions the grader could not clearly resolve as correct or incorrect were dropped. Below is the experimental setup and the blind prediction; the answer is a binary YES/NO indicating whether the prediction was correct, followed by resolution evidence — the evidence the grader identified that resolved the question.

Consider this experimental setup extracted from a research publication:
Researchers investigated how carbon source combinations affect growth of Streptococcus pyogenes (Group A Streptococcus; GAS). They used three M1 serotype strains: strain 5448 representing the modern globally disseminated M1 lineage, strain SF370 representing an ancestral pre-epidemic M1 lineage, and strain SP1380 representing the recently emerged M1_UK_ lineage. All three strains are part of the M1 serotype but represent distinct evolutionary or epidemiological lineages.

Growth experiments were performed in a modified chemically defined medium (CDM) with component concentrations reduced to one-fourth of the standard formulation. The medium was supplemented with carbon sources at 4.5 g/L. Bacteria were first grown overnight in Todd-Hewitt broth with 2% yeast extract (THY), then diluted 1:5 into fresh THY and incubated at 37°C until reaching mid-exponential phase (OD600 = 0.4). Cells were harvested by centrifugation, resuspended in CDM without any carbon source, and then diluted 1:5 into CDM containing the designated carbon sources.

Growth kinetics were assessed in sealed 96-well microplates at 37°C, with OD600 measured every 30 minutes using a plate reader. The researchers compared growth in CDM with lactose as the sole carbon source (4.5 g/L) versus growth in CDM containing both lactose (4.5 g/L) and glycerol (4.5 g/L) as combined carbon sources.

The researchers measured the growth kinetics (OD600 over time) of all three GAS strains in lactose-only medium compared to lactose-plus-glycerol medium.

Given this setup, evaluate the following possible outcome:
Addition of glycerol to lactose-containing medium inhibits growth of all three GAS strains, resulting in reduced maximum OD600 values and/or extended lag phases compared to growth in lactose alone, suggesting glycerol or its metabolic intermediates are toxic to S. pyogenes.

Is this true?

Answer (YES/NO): NO